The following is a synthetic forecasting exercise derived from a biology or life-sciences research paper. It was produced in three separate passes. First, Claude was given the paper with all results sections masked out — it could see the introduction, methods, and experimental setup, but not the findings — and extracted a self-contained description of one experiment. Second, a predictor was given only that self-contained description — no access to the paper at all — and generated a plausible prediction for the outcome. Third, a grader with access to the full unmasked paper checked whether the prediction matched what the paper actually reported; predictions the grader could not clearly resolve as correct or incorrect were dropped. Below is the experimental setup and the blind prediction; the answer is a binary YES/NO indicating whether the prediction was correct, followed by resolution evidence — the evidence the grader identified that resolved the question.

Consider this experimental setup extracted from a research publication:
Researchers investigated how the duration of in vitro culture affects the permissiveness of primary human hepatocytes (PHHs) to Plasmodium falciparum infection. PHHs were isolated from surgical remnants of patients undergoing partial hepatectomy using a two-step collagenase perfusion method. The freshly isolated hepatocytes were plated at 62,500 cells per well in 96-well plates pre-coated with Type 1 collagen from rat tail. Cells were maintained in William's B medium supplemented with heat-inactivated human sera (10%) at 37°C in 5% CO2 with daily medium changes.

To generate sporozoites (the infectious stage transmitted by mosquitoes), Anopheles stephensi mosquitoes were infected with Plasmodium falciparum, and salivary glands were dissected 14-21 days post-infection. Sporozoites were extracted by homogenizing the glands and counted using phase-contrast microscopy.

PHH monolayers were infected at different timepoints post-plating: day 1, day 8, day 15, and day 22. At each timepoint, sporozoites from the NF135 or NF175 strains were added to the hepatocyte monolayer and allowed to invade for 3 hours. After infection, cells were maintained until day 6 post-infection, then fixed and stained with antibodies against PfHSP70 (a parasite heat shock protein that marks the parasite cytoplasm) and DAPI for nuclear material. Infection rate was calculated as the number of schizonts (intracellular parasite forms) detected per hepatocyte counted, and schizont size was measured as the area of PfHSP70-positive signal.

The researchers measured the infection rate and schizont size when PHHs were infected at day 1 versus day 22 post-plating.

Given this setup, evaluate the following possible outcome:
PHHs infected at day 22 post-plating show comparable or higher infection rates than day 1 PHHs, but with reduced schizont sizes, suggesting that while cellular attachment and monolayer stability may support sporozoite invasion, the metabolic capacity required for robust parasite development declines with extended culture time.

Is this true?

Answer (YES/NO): NO